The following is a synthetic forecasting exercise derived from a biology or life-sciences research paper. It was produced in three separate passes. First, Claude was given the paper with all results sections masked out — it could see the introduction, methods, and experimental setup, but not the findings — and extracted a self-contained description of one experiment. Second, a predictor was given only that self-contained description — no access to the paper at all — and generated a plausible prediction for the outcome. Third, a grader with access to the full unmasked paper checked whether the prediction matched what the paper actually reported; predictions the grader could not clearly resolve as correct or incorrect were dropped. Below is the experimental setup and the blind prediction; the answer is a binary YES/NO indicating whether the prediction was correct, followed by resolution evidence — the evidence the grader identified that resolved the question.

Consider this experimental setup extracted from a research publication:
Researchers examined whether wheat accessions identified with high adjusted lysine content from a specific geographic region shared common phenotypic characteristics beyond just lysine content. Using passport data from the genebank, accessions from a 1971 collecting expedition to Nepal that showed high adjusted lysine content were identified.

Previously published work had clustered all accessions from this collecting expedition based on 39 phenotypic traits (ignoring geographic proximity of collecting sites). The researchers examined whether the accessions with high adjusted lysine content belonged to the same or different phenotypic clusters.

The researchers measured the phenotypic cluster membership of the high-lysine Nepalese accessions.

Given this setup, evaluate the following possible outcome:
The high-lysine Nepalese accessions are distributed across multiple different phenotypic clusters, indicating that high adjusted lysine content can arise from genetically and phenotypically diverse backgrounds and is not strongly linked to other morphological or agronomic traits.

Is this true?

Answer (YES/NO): NO